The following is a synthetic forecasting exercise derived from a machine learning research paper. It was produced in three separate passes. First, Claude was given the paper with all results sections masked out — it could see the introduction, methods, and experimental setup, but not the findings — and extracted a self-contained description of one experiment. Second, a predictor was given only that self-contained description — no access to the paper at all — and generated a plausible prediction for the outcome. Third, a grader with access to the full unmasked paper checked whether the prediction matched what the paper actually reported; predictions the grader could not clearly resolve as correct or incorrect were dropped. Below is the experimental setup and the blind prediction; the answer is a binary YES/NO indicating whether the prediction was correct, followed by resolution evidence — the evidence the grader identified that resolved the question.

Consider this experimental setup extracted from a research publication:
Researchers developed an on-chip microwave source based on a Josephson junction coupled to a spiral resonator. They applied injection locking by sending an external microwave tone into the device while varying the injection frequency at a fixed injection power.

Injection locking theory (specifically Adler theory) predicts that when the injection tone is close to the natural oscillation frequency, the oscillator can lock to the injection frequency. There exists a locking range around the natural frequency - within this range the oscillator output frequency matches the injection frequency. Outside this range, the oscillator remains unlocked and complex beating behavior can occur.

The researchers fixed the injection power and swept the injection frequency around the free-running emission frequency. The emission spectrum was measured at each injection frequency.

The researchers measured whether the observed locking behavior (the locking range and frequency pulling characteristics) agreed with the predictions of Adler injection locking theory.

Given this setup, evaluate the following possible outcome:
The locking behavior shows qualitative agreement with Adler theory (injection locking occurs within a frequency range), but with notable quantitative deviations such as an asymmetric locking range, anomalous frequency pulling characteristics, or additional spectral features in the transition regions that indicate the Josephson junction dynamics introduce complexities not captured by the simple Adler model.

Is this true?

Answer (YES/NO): NO